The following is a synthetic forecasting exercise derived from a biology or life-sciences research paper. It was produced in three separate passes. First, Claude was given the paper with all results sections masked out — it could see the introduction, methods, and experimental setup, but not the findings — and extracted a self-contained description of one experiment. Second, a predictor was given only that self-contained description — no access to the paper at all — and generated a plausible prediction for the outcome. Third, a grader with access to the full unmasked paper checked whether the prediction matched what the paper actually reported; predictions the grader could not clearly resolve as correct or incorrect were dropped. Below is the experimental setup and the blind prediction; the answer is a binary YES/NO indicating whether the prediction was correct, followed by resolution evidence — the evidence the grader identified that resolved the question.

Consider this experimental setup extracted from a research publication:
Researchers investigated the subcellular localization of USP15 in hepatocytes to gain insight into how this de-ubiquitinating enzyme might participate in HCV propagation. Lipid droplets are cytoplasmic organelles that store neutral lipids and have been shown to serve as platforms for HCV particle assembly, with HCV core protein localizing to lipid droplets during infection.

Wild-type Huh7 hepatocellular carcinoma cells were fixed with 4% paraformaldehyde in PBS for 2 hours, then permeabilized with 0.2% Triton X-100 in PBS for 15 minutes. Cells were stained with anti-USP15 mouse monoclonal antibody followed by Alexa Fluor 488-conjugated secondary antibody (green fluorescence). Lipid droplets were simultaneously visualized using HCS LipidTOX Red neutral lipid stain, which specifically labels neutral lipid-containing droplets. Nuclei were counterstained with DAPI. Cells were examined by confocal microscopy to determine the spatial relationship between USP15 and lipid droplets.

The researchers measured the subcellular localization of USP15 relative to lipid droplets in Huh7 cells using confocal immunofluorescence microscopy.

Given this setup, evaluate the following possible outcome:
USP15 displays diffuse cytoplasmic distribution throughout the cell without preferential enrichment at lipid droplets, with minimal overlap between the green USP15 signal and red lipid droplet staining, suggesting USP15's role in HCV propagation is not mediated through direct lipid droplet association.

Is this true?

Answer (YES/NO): NO